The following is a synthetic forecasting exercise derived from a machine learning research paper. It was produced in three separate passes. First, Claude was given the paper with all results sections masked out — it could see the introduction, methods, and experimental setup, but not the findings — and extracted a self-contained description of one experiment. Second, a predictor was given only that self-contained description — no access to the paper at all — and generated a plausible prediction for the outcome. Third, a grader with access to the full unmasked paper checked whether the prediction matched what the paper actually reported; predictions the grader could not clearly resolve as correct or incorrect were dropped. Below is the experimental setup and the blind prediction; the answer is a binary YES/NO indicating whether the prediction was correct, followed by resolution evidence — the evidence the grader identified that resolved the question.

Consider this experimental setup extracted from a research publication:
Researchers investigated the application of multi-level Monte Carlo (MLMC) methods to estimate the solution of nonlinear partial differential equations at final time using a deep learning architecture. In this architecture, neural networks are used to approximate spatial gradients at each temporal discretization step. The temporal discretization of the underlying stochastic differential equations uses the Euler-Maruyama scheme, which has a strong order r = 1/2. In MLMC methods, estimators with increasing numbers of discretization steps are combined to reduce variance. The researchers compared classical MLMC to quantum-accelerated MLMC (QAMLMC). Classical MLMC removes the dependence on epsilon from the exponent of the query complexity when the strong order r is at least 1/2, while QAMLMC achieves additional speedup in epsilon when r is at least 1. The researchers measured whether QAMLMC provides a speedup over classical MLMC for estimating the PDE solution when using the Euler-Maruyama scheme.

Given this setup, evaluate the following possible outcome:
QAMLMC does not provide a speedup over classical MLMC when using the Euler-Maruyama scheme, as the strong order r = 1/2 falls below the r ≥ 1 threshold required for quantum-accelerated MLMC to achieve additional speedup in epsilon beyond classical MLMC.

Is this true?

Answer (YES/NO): YES